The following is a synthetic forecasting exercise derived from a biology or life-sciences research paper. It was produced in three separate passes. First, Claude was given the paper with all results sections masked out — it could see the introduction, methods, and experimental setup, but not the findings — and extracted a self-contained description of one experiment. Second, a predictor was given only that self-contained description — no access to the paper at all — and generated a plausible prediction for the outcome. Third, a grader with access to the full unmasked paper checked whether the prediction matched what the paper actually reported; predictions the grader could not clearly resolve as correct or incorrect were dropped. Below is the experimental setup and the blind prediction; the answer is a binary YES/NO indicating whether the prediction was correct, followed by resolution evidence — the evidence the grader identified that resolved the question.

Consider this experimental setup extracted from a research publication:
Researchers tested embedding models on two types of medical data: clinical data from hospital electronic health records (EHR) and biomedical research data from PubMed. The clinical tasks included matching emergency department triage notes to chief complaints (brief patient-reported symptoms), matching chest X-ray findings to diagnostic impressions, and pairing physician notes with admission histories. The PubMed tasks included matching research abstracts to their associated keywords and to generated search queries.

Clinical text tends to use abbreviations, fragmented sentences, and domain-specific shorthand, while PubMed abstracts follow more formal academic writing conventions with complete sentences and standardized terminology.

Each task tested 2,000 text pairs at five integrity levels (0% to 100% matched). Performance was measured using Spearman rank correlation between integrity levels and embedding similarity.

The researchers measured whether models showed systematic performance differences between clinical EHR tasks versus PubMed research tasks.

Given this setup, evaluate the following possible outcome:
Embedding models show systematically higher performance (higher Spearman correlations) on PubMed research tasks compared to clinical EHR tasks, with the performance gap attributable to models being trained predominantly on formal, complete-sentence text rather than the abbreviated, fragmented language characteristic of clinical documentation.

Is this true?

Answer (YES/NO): NO